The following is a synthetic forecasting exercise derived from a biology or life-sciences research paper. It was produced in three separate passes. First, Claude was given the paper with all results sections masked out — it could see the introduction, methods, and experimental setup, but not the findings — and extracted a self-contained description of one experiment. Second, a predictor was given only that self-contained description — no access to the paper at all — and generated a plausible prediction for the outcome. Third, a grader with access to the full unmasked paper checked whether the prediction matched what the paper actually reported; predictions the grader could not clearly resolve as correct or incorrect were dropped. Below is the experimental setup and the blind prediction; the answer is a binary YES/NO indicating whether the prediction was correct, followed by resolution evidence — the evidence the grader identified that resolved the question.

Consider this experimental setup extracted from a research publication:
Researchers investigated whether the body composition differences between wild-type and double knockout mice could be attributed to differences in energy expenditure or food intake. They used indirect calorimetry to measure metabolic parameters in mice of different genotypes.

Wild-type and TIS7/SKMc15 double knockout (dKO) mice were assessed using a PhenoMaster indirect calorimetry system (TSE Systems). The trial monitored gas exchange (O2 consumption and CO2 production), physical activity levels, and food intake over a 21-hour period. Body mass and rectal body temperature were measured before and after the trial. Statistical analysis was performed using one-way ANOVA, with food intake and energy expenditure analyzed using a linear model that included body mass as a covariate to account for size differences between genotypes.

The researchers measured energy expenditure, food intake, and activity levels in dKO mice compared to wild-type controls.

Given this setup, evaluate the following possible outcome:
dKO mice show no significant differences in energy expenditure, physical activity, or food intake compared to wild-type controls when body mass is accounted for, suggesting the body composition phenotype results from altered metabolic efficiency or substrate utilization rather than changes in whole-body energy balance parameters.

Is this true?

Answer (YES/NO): NO